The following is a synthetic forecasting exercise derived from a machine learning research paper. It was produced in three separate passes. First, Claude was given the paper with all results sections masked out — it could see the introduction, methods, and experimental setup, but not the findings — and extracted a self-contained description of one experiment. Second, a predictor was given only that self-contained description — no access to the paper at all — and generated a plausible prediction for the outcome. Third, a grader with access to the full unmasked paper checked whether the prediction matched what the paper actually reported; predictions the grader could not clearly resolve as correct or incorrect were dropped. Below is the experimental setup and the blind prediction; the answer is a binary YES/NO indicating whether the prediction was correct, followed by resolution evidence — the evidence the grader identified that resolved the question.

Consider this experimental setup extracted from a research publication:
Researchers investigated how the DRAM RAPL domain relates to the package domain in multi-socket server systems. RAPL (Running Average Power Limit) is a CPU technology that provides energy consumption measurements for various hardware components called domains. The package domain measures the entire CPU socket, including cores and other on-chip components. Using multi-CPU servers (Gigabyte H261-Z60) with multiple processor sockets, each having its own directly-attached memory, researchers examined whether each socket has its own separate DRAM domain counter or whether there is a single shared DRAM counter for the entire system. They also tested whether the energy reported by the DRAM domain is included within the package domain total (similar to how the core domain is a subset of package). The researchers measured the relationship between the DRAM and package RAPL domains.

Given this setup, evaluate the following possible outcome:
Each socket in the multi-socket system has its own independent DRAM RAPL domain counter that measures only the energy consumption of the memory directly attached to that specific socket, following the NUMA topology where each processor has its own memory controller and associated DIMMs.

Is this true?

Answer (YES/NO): YES